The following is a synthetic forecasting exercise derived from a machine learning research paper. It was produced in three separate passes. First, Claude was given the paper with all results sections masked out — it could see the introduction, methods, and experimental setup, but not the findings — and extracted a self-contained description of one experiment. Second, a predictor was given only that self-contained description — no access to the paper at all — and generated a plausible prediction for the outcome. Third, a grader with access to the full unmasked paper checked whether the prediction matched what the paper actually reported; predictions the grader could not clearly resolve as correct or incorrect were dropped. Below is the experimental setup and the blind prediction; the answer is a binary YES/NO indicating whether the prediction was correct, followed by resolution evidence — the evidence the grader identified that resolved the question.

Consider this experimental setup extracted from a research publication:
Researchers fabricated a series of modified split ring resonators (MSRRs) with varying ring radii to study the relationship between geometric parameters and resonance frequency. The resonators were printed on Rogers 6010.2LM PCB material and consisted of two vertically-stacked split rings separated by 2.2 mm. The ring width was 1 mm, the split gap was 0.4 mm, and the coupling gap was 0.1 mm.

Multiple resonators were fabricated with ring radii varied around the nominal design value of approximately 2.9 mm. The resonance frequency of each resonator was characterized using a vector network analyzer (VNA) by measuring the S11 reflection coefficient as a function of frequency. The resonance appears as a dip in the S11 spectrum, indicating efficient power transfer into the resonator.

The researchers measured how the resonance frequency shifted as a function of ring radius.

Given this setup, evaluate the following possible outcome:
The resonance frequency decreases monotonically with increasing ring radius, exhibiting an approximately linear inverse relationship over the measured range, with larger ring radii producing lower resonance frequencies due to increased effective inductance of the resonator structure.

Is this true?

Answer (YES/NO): YES